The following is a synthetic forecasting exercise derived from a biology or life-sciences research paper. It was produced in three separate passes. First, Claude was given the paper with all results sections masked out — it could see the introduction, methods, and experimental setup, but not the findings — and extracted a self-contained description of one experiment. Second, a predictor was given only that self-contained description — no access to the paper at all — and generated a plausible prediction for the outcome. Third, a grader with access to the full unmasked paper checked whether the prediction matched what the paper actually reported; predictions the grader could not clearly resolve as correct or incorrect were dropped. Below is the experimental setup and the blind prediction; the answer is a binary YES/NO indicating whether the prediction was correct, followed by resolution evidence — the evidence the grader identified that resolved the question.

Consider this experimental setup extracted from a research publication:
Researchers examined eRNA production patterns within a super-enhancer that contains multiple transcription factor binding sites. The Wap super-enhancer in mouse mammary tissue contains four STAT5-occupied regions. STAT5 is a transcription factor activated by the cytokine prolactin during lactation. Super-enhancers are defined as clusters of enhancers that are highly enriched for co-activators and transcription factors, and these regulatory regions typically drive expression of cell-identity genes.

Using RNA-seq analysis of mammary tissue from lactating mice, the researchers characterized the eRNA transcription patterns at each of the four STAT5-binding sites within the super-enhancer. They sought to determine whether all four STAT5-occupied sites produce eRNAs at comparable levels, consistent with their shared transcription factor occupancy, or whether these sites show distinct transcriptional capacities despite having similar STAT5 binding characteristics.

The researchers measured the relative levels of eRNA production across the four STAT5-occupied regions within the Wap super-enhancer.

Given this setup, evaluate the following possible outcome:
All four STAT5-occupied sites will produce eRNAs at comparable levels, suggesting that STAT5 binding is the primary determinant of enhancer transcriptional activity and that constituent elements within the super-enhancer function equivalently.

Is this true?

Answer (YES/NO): NO